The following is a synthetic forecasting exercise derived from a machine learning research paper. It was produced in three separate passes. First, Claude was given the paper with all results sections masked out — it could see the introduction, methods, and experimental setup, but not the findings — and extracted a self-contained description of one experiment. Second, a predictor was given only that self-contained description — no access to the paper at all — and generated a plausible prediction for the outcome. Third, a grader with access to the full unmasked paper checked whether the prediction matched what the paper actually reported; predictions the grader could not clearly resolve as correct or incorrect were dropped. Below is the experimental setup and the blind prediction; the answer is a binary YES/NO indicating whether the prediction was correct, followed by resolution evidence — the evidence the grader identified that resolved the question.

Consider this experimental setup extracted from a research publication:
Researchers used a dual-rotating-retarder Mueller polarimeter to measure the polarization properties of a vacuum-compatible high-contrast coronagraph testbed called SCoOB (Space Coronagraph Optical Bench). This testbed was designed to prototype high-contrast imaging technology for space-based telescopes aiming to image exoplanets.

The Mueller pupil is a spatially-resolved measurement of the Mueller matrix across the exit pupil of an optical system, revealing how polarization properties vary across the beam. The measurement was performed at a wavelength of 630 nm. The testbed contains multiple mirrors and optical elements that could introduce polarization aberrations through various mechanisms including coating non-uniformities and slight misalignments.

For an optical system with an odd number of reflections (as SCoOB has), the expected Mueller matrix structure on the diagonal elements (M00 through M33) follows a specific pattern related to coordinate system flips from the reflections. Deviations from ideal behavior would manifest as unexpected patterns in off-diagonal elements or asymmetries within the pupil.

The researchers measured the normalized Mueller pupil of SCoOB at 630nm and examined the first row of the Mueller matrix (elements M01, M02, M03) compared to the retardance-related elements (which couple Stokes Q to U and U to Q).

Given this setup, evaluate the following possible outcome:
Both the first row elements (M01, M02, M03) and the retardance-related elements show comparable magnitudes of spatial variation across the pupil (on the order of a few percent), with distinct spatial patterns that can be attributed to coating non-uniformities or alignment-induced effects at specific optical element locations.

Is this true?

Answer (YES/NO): NO